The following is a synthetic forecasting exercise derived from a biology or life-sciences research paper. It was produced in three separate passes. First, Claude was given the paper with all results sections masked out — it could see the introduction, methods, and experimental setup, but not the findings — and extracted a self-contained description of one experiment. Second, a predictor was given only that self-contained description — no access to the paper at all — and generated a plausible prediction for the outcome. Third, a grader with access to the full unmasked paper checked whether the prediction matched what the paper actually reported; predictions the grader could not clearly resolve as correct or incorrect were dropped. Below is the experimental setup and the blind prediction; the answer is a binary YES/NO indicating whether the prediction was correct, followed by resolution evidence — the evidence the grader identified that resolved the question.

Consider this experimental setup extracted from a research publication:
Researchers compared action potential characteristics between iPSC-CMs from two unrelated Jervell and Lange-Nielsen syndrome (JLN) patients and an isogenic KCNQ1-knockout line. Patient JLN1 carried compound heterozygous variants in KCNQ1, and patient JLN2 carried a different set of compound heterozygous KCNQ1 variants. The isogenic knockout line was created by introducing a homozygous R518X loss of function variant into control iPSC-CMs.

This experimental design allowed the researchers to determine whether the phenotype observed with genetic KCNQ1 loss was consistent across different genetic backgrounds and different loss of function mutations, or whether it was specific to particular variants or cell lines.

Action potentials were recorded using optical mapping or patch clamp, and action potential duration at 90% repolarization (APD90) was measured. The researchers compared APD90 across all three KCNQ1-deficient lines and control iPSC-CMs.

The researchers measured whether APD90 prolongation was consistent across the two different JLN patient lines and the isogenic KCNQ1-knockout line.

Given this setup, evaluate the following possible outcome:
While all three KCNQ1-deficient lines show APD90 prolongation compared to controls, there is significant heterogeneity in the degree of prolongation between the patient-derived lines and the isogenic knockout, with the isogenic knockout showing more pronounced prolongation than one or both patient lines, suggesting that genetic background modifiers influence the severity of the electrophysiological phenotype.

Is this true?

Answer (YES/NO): NO